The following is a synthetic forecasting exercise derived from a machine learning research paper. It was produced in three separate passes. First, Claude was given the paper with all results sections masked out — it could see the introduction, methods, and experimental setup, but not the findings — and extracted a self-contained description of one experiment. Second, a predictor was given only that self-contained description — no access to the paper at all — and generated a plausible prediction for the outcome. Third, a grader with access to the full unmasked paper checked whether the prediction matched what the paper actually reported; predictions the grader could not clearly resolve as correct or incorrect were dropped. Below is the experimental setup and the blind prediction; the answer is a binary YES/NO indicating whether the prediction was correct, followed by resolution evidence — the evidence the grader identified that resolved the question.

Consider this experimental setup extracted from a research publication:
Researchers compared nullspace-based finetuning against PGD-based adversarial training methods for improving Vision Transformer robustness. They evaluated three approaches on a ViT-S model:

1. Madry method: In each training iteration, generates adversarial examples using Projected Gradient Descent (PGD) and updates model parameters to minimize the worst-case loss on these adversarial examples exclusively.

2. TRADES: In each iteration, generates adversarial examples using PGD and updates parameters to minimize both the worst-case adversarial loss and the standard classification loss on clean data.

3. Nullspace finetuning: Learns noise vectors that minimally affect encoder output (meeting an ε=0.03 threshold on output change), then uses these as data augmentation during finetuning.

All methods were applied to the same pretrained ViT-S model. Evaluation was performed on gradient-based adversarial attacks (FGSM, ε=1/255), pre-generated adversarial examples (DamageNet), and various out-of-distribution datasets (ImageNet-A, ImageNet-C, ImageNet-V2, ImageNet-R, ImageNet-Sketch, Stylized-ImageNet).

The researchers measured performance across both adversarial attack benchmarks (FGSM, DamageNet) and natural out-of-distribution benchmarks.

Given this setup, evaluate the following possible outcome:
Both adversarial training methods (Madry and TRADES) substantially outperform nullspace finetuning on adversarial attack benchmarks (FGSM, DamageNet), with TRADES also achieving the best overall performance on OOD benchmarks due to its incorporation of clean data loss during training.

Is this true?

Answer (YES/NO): NO